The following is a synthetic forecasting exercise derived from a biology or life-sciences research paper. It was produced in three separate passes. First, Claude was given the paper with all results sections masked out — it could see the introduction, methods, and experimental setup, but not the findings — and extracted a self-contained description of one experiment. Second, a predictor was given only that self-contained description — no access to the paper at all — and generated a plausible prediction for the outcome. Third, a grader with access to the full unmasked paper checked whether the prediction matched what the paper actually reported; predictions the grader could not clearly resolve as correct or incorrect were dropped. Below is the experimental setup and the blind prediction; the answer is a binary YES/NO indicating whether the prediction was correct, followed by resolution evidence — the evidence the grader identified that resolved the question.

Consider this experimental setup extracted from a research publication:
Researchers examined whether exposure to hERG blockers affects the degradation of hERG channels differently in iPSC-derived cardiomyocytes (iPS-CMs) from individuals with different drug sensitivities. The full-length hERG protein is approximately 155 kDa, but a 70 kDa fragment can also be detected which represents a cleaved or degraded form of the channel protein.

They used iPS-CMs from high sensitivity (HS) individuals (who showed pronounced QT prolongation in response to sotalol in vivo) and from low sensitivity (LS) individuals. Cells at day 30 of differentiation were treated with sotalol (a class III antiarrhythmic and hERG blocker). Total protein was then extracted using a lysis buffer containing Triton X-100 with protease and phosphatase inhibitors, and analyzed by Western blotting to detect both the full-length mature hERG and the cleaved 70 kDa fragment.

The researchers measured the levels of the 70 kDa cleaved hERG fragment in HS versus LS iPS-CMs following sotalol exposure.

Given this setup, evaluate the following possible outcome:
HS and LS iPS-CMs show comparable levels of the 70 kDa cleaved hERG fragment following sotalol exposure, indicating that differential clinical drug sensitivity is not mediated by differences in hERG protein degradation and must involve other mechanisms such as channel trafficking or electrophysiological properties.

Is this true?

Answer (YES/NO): NO